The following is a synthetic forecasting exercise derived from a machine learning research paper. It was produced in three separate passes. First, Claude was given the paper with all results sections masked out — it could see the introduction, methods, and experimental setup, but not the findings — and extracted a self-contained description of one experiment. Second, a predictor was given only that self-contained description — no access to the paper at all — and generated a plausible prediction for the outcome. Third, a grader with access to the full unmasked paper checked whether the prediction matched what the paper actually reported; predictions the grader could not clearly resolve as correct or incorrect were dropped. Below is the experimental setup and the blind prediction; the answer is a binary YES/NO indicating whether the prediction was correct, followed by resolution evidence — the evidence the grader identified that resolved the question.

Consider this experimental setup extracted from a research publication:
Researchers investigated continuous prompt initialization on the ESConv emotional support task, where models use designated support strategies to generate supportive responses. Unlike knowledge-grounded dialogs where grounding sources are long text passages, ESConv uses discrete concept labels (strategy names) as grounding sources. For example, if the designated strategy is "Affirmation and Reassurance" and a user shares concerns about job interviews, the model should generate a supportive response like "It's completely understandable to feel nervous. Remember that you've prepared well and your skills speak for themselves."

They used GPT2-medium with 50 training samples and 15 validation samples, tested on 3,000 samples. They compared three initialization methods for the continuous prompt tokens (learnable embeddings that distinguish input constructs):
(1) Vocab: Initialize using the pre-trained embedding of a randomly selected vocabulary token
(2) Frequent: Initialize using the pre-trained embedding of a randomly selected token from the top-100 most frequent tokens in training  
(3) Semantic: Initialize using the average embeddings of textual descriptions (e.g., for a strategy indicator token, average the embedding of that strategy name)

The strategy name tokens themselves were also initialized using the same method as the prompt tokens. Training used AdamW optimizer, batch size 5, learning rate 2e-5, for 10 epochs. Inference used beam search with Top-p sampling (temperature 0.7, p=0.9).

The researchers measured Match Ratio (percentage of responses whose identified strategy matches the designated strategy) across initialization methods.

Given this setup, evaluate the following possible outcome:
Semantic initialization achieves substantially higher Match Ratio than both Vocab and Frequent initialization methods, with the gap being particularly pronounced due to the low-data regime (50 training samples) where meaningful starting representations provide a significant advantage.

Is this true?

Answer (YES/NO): YES